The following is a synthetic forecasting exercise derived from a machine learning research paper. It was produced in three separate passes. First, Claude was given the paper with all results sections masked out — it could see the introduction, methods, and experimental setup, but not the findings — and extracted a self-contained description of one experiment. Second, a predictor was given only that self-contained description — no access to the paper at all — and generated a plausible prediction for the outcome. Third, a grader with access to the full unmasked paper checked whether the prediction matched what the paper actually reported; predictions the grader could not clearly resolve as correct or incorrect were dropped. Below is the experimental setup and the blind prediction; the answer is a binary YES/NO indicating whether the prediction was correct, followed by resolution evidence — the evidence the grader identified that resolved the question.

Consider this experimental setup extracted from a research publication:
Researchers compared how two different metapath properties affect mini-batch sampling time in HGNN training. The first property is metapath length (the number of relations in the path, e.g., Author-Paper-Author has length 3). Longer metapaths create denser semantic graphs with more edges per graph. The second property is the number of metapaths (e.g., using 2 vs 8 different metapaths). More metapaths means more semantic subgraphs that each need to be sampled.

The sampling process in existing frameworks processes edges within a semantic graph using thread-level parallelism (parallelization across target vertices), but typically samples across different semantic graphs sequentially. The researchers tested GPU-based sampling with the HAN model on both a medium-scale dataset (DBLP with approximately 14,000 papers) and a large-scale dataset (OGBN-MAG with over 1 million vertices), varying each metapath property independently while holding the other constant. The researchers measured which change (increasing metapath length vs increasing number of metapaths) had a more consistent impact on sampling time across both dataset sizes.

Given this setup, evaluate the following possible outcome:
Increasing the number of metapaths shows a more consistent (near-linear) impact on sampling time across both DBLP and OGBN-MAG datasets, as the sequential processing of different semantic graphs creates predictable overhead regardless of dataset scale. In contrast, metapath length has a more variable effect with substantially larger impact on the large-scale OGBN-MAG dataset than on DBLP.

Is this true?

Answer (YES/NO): YES